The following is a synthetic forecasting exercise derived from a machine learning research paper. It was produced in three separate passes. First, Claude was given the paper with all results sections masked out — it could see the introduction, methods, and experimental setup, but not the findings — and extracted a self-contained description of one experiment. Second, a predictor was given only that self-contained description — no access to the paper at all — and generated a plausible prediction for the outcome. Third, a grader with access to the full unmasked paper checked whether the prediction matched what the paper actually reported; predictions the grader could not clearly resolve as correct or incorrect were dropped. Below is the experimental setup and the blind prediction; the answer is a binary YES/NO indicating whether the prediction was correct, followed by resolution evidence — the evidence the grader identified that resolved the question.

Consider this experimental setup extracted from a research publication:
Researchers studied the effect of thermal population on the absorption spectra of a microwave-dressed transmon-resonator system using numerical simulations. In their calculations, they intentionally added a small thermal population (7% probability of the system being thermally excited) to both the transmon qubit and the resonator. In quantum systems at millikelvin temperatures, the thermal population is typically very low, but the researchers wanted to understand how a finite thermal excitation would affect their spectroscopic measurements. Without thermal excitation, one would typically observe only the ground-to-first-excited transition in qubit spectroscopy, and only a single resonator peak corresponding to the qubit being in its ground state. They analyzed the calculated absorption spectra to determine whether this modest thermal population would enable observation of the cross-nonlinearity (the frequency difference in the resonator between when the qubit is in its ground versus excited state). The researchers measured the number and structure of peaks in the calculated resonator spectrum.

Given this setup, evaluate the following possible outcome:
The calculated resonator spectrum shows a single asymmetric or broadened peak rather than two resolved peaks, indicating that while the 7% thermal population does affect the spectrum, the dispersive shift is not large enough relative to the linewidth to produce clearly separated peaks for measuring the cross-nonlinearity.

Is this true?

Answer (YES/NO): NO